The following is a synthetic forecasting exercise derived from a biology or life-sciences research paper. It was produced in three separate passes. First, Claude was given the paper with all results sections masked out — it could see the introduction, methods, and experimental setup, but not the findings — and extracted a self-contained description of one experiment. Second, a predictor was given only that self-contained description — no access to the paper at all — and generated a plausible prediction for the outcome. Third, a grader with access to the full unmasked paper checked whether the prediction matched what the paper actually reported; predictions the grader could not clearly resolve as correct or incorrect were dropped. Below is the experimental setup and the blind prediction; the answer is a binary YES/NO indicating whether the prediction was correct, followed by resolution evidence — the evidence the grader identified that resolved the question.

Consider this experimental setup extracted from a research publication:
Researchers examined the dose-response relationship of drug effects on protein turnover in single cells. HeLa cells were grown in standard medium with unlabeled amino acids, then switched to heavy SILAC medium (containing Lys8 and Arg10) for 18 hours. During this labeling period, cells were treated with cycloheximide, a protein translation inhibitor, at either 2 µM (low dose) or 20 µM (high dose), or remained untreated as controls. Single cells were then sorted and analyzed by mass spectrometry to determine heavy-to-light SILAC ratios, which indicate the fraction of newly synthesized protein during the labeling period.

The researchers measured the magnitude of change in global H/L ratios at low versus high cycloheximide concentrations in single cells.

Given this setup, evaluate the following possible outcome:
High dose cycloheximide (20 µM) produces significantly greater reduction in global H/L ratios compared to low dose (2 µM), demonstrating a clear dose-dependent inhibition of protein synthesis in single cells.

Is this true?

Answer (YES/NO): YES